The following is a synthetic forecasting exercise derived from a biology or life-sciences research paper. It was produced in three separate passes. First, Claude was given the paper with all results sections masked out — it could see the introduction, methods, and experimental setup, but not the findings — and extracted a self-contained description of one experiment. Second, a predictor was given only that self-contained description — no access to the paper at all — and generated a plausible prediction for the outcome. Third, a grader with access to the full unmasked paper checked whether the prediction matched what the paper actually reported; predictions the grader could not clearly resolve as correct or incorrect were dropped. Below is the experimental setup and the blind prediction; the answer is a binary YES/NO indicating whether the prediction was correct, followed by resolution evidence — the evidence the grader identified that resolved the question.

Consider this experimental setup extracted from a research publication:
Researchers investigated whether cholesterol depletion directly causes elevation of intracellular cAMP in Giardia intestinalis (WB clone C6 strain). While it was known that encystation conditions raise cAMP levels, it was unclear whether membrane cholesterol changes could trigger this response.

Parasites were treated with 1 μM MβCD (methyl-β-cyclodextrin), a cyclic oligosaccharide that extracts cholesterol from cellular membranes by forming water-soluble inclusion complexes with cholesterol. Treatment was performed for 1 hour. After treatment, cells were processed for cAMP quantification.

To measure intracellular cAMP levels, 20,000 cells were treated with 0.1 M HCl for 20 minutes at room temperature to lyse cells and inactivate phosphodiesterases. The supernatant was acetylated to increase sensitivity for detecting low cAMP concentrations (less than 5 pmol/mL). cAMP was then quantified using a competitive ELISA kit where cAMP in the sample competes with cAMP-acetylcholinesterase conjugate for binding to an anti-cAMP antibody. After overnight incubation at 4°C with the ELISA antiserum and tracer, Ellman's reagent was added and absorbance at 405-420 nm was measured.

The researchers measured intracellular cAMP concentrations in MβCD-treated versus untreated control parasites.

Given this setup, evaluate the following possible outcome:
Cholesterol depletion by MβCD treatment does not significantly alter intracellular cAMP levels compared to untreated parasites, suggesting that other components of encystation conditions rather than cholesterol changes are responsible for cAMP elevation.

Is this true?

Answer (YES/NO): NO